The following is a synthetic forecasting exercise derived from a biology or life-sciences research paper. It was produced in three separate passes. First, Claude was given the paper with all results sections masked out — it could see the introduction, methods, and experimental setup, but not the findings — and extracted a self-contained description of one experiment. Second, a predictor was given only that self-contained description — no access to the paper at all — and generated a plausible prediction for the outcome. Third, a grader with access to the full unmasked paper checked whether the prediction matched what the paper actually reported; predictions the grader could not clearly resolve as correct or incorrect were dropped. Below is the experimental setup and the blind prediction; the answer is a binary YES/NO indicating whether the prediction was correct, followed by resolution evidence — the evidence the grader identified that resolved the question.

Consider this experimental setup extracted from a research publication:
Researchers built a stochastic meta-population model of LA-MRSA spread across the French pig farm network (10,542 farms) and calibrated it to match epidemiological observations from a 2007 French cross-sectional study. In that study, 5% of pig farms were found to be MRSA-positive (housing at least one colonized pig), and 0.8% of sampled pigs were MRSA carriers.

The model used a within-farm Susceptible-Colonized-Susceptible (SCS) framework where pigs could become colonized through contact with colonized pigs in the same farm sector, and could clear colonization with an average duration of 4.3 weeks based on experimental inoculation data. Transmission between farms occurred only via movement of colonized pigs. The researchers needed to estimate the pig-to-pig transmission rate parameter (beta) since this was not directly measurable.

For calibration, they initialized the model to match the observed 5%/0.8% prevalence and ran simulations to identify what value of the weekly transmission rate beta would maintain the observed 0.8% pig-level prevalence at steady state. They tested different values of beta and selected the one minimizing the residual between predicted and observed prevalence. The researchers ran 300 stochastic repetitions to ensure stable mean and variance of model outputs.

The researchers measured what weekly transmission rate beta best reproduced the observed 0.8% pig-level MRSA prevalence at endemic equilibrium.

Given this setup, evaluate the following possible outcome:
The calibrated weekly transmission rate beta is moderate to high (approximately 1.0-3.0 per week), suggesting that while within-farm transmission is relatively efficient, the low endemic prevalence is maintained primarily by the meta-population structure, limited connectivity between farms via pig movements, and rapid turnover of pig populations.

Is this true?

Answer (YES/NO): NO